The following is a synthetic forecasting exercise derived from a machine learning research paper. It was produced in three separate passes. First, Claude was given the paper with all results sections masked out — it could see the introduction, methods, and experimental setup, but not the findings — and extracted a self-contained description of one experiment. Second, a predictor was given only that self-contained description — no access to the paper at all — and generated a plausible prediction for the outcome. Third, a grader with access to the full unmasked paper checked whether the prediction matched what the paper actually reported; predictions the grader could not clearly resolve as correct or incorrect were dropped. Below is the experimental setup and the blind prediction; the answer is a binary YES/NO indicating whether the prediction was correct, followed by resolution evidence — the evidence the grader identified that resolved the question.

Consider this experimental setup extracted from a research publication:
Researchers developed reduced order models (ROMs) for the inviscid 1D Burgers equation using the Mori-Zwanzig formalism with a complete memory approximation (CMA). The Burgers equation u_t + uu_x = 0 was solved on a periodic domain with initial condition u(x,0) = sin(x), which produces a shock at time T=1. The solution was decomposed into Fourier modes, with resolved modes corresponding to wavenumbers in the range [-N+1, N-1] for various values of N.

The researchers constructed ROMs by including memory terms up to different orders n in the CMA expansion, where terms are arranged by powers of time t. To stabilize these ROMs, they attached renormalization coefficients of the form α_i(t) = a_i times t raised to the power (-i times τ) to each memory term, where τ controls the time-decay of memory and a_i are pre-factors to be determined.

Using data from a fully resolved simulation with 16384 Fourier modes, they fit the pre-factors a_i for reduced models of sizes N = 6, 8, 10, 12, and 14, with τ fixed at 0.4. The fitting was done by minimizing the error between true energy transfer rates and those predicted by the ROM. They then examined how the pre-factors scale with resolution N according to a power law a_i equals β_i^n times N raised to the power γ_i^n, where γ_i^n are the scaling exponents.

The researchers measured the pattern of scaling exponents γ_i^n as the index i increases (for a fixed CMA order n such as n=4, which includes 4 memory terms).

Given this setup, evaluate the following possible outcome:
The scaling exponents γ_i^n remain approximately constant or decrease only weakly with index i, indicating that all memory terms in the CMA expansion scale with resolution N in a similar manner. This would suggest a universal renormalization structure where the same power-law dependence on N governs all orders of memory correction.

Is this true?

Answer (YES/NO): NO